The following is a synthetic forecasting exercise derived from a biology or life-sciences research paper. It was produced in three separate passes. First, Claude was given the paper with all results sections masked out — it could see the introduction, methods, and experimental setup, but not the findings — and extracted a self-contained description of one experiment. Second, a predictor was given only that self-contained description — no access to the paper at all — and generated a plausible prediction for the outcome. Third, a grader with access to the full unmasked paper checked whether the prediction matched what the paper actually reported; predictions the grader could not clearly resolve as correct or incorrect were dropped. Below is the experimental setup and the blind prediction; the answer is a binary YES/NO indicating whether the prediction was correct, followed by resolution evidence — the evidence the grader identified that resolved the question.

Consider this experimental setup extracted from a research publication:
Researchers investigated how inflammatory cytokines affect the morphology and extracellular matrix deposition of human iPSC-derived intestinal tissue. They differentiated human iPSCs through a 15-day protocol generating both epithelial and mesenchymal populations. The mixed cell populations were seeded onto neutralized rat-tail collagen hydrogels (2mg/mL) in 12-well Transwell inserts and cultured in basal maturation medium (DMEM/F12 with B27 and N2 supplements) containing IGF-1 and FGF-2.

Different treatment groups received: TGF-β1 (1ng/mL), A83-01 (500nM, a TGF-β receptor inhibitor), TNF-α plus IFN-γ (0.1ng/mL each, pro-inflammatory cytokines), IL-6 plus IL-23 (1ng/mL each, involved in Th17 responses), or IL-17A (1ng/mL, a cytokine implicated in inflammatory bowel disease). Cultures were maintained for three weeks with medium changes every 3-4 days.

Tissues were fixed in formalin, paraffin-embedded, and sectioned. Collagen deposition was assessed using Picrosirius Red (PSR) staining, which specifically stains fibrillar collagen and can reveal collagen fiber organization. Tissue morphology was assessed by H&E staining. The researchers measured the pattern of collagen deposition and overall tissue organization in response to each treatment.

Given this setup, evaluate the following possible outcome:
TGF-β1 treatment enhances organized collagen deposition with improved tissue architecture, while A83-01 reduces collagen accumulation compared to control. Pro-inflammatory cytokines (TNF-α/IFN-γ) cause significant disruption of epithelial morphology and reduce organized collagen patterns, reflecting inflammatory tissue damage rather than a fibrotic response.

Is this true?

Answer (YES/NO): NO